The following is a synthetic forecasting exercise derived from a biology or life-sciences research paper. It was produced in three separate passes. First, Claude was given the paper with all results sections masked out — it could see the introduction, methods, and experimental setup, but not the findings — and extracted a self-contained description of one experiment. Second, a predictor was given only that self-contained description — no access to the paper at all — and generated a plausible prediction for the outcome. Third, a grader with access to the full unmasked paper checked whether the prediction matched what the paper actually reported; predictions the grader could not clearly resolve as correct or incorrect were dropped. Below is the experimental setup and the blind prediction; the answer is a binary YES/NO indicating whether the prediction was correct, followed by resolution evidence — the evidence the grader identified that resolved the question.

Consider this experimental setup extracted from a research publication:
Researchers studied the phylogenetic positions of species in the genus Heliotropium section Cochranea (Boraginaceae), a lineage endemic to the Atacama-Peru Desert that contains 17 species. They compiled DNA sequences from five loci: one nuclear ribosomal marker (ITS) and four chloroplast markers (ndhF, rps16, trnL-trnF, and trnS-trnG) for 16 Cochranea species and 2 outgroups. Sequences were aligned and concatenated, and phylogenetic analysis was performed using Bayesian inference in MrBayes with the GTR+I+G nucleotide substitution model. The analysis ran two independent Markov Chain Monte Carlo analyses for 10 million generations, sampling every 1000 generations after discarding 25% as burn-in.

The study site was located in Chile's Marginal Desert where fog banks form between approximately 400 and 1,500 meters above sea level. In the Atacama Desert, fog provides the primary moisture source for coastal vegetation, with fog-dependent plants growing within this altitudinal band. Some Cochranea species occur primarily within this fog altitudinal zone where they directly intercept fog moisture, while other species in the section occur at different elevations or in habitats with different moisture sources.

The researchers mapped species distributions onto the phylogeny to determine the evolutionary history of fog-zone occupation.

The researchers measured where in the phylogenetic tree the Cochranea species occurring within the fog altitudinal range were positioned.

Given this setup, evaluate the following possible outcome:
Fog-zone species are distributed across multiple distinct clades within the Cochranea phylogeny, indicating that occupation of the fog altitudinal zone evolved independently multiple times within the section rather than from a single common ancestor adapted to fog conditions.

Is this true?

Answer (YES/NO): NO